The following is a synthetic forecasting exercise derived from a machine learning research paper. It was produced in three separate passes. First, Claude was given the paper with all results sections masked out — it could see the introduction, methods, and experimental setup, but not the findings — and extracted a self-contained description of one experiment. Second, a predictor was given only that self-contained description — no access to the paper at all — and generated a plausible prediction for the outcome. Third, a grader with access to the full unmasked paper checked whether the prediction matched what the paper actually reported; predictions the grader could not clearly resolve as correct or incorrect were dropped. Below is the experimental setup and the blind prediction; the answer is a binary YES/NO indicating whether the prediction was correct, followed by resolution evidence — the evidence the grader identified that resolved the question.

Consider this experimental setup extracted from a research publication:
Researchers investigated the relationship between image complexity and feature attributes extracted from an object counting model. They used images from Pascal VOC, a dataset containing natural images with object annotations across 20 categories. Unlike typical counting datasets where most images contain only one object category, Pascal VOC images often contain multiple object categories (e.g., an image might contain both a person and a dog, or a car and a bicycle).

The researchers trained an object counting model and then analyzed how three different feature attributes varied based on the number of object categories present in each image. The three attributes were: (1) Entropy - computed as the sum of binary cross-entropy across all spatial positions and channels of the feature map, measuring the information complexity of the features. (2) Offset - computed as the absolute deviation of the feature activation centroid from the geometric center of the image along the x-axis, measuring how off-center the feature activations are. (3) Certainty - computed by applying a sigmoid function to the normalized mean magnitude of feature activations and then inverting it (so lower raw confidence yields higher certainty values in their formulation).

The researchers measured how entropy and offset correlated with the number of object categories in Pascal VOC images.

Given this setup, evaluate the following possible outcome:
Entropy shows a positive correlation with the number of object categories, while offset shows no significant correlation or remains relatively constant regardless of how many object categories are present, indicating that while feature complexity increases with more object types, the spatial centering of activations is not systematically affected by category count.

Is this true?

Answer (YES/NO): NO